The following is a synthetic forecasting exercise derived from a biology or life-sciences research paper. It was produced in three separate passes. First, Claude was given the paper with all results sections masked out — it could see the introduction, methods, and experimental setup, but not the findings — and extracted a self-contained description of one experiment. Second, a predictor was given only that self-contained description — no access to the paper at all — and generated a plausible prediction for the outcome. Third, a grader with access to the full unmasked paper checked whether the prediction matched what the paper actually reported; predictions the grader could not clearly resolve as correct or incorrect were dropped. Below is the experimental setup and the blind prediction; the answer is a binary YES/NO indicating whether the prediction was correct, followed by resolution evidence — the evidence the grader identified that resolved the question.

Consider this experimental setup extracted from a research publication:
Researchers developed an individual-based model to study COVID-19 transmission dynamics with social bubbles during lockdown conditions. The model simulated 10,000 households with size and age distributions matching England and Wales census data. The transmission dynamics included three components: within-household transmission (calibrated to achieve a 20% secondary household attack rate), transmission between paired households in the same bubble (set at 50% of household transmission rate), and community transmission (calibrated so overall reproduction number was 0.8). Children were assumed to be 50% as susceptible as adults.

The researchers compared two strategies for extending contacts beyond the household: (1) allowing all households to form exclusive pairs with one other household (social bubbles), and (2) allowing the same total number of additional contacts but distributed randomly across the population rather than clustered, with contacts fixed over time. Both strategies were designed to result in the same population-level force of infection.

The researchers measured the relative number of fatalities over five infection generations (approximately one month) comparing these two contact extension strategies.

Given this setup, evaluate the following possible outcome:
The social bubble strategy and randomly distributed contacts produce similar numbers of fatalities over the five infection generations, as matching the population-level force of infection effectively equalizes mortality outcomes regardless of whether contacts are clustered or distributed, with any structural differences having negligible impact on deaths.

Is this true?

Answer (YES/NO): NO